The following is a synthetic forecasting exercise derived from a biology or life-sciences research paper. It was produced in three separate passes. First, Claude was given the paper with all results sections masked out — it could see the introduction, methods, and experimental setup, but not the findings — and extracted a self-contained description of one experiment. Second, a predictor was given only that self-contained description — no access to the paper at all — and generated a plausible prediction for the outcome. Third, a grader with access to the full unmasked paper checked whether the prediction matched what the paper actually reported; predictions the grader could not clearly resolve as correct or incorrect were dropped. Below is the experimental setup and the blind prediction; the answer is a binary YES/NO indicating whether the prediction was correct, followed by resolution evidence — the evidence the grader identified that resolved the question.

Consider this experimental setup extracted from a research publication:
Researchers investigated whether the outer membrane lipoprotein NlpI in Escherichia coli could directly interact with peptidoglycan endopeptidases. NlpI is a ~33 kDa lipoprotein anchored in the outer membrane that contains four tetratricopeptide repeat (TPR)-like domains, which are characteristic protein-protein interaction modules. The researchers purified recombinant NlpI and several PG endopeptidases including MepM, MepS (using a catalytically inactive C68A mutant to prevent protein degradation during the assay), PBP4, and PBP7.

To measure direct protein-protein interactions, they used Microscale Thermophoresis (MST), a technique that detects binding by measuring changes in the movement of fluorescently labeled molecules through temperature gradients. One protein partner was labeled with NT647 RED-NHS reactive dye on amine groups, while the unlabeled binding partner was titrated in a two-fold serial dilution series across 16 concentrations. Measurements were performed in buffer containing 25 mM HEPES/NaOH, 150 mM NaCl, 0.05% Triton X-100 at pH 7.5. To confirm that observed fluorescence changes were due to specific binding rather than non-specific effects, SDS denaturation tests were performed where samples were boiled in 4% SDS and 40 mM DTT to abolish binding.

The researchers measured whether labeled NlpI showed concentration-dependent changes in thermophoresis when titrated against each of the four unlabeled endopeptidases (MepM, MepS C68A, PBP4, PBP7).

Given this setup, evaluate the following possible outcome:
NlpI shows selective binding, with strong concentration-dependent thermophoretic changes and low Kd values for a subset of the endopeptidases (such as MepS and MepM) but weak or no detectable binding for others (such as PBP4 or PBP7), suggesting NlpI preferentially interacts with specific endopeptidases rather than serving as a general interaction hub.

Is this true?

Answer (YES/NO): NO